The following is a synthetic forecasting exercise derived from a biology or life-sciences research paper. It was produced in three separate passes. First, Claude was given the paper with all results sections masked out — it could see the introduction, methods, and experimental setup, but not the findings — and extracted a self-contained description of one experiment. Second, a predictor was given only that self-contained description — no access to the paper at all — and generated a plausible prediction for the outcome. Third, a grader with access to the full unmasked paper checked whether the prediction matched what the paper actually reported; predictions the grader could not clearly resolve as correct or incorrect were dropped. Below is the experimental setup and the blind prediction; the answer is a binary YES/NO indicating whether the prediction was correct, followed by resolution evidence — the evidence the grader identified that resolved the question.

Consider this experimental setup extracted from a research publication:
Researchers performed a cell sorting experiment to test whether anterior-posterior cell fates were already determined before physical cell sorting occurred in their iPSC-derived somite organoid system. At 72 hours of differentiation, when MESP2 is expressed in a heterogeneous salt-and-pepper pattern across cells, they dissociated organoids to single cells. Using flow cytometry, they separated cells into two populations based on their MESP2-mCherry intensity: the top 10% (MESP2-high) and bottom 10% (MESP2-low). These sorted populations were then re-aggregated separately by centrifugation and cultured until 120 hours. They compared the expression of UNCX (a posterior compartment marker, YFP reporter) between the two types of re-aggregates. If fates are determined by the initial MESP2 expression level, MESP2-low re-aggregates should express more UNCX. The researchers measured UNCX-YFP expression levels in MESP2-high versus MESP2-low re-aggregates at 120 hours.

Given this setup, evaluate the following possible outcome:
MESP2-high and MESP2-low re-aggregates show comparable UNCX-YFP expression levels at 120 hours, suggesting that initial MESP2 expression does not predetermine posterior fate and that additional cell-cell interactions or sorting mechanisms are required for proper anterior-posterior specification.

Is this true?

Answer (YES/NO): NO